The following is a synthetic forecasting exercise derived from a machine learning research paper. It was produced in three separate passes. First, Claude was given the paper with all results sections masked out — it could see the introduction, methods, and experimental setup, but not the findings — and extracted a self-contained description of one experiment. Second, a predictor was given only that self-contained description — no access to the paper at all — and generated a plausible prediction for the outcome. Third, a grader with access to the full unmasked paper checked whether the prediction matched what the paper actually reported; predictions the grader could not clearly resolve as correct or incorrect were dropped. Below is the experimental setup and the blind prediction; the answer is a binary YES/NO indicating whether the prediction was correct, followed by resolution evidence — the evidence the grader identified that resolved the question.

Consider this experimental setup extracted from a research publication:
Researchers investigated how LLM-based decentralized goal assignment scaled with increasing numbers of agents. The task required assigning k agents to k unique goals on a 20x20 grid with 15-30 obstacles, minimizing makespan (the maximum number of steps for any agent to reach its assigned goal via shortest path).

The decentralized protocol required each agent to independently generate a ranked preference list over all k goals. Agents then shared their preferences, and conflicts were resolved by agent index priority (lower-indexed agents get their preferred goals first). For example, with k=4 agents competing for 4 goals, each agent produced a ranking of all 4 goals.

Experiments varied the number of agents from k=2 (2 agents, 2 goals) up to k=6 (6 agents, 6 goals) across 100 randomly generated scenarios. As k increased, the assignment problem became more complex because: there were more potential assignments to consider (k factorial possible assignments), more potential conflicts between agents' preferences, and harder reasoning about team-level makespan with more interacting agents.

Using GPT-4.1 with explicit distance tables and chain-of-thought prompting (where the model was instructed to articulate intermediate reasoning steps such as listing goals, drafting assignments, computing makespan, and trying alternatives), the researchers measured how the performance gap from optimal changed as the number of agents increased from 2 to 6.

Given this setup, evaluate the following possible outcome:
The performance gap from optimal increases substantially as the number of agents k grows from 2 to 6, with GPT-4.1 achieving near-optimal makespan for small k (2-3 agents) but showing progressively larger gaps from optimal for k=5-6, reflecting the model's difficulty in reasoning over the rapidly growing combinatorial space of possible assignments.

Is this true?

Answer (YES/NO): NO